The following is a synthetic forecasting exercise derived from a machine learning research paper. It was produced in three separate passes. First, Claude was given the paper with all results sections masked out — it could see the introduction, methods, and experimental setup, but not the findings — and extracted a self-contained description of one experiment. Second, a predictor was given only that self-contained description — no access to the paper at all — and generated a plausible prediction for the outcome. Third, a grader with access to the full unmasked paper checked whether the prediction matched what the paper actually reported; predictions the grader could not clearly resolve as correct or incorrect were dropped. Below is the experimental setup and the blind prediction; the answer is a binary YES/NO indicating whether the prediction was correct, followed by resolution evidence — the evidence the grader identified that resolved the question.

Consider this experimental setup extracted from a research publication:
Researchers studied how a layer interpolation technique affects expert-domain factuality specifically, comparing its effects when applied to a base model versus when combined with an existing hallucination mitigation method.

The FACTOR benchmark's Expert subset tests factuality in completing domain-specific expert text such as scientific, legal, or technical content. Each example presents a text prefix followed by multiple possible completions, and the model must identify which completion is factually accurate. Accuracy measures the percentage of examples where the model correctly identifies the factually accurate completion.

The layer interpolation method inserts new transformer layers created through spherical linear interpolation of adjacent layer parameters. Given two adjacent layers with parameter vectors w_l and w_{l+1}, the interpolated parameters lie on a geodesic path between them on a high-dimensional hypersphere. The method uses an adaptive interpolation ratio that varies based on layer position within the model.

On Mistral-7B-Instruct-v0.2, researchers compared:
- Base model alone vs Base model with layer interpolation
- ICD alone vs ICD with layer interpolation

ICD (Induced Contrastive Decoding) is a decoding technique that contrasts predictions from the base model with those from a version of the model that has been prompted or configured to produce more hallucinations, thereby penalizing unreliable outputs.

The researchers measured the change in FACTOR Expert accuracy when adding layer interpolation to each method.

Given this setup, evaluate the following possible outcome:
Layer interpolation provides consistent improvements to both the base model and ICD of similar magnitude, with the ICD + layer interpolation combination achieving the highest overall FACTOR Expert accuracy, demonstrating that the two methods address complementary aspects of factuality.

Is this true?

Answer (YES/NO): NO